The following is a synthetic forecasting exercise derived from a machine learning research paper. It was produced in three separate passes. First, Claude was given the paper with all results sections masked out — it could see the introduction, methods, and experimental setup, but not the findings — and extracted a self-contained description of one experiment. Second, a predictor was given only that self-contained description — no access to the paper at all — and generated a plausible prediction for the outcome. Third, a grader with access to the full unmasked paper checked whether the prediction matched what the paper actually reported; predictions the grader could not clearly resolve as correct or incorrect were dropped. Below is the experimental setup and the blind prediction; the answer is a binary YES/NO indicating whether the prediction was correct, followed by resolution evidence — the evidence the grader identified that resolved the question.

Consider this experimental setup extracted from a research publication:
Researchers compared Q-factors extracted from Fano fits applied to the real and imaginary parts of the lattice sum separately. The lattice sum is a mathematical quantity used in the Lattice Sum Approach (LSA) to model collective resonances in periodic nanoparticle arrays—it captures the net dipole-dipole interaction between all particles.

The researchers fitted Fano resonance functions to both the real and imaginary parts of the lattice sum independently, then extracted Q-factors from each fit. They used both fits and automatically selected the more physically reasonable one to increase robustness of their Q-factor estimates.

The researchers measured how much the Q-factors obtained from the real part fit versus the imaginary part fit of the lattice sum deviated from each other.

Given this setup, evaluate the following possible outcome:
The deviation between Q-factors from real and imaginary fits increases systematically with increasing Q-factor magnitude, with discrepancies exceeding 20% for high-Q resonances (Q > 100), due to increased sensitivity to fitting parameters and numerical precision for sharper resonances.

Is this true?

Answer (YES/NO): NO